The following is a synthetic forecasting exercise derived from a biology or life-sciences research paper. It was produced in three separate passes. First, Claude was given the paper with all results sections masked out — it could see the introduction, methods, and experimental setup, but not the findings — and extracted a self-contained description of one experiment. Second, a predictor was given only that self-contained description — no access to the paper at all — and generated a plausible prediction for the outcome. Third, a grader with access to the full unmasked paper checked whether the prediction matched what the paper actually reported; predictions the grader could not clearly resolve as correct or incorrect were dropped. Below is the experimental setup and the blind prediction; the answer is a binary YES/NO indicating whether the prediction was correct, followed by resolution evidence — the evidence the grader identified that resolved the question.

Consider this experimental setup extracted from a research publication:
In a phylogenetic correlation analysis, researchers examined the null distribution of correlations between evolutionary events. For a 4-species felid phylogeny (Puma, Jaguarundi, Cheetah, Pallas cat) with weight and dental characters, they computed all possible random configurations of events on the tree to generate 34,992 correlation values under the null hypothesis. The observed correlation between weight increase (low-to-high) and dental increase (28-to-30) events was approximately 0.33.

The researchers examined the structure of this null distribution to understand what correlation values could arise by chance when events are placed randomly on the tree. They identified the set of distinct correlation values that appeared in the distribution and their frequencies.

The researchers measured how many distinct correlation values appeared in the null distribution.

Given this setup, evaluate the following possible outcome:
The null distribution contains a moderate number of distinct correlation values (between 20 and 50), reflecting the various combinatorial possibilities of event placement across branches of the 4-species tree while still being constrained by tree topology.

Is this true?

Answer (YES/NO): NO